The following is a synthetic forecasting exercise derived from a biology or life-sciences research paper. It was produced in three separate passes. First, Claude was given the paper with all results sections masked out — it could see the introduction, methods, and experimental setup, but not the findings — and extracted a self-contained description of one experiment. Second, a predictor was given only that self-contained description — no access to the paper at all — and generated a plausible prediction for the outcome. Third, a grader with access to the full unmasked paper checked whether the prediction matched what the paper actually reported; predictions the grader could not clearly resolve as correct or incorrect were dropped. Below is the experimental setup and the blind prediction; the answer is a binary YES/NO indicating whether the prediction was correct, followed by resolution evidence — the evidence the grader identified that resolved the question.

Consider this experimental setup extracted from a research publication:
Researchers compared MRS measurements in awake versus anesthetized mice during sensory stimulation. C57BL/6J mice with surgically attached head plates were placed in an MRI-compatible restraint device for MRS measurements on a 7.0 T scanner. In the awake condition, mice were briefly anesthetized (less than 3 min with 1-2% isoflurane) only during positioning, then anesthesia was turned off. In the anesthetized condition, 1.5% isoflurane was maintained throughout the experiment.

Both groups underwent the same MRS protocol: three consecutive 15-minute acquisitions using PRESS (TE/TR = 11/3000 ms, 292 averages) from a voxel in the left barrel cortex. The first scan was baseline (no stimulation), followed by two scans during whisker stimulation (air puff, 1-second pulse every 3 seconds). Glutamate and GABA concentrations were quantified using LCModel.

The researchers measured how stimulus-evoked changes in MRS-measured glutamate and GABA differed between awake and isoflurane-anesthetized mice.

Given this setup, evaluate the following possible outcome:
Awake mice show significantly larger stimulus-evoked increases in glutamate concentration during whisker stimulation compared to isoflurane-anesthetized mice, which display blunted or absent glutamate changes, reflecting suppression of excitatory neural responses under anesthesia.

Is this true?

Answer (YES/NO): YES